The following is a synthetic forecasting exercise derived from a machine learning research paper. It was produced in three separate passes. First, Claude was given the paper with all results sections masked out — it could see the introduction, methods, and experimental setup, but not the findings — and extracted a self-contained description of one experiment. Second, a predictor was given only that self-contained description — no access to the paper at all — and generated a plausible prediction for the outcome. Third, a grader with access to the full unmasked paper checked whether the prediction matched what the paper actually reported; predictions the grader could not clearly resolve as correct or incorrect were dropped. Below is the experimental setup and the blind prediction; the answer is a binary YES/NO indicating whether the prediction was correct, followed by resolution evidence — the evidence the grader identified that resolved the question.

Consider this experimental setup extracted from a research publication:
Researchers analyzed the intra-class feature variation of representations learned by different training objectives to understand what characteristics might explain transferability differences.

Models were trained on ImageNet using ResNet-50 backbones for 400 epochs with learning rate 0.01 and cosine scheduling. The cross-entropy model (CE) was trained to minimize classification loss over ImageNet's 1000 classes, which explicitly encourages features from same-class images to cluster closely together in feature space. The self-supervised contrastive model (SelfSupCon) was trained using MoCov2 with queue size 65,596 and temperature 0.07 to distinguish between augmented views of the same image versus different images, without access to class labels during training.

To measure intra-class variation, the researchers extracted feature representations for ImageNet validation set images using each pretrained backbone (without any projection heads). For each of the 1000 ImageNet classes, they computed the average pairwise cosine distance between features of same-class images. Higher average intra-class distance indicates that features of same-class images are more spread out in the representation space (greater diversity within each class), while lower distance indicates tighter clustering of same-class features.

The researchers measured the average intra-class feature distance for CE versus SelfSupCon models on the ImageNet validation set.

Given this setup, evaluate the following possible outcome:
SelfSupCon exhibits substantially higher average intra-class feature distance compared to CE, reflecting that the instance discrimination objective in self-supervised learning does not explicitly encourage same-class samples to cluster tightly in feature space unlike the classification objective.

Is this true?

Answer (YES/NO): YES